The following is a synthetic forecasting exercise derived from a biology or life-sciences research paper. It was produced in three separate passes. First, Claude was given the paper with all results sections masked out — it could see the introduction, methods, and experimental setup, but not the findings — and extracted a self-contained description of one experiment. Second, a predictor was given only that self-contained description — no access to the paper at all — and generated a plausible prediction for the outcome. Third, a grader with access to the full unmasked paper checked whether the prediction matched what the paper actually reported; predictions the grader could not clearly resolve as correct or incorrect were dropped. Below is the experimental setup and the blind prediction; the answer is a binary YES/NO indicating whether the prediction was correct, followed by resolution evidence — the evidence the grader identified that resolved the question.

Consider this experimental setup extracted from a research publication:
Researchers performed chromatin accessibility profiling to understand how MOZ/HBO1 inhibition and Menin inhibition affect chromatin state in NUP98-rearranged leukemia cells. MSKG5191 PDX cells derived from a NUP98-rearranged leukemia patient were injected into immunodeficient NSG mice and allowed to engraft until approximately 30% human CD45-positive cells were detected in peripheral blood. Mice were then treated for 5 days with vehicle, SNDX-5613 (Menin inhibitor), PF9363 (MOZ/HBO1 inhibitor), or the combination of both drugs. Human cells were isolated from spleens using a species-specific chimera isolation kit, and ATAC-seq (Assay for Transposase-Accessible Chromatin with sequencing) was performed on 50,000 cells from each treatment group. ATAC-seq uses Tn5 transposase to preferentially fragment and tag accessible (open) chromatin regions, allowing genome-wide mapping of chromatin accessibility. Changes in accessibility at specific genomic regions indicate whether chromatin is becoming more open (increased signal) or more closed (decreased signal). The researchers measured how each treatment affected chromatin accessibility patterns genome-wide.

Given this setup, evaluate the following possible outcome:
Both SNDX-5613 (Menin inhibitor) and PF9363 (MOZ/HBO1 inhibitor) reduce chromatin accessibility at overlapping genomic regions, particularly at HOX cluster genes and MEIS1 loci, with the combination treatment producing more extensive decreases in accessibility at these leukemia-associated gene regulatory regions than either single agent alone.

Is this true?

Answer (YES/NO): NO